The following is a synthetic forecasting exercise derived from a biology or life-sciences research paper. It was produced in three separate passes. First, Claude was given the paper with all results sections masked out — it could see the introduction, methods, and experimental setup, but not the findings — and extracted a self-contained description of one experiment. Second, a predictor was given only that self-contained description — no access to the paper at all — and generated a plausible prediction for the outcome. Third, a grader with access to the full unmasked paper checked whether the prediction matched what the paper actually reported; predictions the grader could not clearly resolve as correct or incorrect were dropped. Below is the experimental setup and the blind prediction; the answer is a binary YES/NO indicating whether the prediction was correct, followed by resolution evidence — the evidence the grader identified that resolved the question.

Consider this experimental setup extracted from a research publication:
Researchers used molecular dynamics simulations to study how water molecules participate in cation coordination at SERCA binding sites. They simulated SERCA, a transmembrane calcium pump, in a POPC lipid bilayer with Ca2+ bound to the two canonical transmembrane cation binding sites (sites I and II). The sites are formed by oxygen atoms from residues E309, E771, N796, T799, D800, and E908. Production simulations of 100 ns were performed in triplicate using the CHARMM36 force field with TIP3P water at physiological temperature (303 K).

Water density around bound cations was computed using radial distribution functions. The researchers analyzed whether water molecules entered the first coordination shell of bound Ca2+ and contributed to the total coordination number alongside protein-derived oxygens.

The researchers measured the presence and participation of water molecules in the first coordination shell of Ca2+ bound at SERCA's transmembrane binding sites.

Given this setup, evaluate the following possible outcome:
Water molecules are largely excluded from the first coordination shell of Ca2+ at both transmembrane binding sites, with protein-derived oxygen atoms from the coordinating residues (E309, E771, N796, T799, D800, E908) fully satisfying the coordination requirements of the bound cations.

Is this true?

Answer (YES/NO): NO